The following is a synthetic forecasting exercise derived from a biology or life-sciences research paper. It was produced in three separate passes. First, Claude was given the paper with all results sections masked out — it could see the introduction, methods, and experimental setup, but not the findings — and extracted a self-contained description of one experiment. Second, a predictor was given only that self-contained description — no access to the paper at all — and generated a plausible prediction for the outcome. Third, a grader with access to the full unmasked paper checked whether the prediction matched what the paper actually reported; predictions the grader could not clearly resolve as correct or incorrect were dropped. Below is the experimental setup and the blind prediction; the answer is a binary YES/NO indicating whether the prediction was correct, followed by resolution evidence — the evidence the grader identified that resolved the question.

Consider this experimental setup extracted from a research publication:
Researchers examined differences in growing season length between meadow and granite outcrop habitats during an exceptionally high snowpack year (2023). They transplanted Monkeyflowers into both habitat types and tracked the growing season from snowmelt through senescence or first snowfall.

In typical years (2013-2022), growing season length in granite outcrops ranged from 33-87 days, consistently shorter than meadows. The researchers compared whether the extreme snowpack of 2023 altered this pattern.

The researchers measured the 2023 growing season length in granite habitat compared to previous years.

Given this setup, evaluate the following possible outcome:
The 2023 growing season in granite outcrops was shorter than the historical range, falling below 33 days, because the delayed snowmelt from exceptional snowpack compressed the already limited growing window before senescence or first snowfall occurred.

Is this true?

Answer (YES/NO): NO